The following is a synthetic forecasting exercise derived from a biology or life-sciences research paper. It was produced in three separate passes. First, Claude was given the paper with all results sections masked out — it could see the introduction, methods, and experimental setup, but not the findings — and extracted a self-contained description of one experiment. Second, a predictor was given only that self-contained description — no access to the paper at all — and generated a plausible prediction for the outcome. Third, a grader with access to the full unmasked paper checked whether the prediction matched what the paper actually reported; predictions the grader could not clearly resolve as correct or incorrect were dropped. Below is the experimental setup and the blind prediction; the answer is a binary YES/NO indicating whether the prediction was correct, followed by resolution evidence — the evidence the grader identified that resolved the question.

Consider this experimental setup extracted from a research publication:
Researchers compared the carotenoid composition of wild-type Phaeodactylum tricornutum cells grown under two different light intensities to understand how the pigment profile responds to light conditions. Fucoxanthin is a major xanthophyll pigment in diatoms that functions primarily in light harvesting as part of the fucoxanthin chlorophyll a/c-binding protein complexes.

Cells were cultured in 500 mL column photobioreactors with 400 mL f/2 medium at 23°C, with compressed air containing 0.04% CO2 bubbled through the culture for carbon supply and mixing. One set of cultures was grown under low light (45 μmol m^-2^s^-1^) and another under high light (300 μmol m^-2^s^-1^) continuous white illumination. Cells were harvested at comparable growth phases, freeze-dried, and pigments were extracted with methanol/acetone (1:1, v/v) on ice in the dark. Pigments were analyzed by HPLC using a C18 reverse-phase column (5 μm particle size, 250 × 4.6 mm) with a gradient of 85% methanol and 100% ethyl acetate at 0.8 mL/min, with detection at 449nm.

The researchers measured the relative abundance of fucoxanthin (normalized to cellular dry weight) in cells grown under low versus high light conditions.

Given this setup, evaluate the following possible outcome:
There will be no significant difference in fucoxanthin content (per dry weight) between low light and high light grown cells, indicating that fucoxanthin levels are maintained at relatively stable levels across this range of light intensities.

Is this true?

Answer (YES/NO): NO